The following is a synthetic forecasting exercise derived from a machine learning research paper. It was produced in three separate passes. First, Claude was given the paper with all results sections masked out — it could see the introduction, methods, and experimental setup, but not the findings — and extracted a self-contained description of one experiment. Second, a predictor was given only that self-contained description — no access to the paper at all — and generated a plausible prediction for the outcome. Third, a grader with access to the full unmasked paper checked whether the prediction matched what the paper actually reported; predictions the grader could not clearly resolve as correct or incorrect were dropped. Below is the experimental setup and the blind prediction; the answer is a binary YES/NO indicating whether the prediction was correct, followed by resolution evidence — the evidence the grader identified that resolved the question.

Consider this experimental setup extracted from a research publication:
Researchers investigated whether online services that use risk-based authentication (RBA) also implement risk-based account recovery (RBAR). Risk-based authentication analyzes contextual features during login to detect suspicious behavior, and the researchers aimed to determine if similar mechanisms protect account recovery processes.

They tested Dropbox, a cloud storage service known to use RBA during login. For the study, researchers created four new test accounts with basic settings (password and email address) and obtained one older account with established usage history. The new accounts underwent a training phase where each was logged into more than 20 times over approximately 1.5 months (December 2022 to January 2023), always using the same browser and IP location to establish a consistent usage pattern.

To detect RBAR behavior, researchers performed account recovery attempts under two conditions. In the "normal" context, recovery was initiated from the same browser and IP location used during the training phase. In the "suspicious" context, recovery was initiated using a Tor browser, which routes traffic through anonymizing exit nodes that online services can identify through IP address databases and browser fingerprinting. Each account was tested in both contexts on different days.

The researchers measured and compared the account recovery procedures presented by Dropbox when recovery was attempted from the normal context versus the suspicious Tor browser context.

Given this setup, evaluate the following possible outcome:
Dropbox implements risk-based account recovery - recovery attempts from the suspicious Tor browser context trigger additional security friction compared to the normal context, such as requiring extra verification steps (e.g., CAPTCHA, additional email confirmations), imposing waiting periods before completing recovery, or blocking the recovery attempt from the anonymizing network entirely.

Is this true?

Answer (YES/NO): NO